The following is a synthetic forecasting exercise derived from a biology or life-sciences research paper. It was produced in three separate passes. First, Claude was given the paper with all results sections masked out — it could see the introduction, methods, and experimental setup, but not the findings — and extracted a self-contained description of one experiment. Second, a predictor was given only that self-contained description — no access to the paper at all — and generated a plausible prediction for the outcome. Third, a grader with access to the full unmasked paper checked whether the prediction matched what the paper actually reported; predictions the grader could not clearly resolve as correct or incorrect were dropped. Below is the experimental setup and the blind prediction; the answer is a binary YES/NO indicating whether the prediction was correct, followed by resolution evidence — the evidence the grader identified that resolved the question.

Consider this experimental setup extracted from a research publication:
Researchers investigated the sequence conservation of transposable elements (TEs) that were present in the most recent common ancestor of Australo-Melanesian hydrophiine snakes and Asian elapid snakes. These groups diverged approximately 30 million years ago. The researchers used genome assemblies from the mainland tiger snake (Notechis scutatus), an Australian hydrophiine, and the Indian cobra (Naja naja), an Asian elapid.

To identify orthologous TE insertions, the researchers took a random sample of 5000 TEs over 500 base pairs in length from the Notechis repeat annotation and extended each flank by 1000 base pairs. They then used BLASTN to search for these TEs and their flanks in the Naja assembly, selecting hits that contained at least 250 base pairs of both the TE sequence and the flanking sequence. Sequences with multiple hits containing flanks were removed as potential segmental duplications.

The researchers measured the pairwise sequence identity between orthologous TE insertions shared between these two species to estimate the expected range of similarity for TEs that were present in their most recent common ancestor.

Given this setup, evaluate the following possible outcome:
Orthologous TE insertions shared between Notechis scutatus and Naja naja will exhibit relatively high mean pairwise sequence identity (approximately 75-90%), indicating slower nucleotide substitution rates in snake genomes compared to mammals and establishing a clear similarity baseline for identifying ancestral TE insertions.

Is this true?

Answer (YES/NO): NO